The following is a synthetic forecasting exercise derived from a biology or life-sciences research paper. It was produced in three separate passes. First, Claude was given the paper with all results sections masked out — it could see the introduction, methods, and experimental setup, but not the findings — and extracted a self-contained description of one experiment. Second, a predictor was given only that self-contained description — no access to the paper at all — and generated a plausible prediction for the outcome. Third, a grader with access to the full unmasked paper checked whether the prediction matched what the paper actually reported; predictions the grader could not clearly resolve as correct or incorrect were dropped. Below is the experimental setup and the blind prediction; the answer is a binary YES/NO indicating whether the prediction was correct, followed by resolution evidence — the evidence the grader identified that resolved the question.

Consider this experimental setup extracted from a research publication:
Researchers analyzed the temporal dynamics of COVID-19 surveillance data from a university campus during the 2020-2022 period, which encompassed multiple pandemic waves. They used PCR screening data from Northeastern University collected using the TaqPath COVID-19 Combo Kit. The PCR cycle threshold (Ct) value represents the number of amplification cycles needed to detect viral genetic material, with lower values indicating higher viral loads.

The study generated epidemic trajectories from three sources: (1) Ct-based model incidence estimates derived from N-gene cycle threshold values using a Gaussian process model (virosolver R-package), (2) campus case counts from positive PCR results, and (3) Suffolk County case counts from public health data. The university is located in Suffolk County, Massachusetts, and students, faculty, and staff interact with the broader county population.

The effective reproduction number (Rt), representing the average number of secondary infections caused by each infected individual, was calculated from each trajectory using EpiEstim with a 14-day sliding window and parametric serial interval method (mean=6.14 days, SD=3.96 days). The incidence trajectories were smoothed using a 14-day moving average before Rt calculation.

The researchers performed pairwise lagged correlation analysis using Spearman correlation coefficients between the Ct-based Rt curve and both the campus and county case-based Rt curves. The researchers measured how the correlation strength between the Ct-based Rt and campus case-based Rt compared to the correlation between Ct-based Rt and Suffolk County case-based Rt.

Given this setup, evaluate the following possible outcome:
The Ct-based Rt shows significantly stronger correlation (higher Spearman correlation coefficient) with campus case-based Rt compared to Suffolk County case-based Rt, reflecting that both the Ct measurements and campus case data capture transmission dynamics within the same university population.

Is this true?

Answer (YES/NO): NO